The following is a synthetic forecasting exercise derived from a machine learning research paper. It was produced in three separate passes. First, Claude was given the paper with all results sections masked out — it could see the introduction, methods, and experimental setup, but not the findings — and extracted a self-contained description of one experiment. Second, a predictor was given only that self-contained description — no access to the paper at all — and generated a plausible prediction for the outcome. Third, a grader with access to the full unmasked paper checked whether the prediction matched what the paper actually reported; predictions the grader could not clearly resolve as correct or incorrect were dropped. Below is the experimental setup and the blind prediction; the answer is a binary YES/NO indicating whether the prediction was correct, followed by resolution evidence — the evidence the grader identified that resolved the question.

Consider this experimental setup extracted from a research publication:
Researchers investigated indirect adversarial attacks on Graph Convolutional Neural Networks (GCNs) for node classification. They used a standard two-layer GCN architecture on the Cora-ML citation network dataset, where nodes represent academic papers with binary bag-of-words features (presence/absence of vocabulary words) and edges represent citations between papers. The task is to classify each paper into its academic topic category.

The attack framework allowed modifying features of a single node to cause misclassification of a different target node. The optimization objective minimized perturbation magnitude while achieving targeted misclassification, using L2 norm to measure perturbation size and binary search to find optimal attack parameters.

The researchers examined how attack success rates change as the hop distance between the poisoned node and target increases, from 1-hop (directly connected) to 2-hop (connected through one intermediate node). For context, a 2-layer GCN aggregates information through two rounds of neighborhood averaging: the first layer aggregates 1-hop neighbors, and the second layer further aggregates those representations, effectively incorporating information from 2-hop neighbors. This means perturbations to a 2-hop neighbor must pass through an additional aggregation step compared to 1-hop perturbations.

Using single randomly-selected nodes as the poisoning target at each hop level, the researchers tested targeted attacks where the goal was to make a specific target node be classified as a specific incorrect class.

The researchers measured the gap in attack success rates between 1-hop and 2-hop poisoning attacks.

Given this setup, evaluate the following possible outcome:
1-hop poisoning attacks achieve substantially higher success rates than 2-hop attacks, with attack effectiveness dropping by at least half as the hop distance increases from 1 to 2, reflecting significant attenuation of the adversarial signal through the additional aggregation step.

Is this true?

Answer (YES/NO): NO